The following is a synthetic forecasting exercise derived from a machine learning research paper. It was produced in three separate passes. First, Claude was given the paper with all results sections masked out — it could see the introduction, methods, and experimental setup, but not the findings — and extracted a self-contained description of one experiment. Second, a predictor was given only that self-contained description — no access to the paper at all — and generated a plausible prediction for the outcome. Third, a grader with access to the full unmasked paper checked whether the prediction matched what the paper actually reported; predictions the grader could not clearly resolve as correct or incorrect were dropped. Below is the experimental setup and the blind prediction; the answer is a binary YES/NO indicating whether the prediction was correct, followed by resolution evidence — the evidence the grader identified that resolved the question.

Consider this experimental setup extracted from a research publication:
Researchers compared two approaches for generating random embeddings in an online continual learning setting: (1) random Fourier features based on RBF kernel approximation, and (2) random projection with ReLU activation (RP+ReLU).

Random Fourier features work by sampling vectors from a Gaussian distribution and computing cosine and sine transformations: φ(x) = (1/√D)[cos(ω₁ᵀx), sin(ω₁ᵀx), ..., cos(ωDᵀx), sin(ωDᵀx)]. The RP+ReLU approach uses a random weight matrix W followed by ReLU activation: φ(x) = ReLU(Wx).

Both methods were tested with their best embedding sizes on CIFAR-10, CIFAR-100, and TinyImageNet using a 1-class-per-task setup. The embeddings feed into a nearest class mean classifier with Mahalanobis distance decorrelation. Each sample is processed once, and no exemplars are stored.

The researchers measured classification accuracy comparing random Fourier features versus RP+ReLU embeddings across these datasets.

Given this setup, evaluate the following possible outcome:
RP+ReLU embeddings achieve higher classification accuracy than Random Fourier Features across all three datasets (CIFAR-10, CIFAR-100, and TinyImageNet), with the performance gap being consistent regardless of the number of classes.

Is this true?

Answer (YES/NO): NO